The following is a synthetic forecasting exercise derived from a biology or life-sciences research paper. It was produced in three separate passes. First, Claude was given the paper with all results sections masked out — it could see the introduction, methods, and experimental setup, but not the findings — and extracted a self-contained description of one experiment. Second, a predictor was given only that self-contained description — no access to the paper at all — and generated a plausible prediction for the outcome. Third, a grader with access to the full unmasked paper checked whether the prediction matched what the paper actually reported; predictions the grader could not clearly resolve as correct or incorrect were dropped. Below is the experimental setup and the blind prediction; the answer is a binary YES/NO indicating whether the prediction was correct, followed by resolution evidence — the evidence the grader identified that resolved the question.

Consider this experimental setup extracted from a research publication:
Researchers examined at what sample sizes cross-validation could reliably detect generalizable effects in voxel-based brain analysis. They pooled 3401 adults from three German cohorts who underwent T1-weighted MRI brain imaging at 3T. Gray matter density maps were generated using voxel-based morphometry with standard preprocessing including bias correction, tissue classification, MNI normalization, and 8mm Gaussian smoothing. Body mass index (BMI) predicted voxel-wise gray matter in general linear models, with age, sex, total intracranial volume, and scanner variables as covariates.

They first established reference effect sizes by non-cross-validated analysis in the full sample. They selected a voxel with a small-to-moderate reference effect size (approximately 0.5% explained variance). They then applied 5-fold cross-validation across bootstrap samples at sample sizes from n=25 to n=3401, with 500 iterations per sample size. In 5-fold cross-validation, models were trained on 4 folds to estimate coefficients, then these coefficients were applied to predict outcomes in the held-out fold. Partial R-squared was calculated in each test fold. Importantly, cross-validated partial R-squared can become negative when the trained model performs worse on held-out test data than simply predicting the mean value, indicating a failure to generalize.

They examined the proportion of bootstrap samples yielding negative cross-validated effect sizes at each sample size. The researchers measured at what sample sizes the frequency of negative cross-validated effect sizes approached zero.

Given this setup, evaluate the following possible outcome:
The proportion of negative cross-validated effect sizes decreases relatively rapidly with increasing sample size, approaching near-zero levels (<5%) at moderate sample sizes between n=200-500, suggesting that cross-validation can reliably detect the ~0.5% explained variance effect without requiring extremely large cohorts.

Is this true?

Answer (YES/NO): YES